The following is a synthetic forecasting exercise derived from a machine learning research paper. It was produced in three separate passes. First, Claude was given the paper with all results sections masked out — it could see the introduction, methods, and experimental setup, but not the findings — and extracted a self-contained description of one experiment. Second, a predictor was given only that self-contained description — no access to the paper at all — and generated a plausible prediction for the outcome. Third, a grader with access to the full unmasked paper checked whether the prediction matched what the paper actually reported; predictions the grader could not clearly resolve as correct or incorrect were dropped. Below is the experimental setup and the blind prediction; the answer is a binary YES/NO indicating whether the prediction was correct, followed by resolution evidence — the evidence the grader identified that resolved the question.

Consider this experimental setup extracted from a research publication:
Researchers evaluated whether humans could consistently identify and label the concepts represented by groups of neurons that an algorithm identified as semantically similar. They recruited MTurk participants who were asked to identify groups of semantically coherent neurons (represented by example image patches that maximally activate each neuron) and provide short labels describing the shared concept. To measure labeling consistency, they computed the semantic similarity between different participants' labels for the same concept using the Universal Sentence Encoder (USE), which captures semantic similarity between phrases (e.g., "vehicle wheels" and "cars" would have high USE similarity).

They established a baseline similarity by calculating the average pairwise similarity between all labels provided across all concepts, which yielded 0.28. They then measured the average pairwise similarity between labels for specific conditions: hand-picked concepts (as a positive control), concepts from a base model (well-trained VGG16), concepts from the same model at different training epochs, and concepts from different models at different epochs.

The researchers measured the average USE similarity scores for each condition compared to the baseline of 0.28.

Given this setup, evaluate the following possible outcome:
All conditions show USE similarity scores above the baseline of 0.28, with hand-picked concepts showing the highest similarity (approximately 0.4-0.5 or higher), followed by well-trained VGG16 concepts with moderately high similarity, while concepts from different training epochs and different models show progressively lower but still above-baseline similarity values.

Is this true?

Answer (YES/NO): NO